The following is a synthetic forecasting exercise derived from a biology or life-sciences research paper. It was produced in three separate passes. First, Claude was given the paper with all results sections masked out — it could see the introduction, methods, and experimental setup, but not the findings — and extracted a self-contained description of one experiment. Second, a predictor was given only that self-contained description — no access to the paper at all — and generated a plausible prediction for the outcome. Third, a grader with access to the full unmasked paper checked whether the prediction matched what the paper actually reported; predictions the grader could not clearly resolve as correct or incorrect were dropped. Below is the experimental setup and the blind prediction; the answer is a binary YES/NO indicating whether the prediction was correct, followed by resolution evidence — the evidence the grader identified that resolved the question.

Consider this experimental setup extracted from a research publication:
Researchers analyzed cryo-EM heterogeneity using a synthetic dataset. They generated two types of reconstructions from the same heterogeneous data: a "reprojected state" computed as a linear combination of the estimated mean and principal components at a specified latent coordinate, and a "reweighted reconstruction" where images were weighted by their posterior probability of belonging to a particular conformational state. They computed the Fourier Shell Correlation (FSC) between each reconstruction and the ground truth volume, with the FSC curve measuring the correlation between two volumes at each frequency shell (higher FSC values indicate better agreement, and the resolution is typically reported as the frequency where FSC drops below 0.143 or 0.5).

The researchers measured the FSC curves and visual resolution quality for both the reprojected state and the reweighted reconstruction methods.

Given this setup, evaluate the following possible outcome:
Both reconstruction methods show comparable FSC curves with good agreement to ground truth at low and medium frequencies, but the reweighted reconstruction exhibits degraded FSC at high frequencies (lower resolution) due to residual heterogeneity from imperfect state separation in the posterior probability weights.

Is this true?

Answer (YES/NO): NO